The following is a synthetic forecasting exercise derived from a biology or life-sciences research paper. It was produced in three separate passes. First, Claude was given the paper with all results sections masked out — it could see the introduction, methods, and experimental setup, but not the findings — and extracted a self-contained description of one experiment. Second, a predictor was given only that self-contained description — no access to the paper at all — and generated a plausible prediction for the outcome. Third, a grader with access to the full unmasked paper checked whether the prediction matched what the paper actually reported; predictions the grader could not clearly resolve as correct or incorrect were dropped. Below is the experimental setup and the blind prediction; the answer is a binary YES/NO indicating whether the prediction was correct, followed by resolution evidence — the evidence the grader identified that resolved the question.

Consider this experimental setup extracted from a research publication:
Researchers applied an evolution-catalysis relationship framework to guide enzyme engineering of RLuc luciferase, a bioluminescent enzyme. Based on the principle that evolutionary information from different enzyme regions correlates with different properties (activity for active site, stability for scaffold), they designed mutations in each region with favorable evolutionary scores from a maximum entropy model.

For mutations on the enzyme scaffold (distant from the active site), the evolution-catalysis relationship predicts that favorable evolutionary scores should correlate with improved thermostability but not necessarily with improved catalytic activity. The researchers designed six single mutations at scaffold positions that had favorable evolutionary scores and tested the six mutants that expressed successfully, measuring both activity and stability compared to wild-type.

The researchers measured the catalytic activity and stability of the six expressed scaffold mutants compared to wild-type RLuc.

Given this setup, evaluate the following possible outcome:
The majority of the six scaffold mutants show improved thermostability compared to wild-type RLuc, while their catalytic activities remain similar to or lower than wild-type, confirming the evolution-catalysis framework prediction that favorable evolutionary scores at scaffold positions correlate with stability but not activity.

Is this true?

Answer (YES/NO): NO